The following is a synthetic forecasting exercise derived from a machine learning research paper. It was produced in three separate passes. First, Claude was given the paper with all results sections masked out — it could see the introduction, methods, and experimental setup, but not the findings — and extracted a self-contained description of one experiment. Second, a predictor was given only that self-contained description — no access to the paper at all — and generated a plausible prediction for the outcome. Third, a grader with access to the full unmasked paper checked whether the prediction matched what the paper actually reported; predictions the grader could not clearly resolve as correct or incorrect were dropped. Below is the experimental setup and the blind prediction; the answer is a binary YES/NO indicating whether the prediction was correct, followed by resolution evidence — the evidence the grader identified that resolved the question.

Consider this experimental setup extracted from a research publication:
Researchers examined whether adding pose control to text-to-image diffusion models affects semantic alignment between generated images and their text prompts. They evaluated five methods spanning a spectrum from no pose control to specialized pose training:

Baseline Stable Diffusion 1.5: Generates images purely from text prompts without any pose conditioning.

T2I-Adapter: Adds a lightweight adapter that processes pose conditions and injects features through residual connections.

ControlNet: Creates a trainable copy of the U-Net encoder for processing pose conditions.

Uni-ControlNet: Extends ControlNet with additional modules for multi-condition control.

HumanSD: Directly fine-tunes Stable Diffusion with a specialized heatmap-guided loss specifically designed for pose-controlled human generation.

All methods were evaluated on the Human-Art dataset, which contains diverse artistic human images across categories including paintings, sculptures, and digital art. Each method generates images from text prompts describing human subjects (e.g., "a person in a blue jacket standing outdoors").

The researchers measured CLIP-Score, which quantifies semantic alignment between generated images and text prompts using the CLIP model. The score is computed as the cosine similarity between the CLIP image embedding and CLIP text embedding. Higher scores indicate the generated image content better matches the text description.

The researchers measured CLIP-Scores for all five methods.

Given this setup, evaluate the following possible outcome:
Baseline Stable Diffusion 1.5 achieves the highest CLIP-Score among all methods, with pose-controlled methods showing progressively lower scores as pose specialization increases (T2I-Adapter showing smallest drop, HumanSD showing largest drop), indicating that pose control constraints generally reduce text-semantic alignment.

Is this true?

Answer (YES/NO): YES